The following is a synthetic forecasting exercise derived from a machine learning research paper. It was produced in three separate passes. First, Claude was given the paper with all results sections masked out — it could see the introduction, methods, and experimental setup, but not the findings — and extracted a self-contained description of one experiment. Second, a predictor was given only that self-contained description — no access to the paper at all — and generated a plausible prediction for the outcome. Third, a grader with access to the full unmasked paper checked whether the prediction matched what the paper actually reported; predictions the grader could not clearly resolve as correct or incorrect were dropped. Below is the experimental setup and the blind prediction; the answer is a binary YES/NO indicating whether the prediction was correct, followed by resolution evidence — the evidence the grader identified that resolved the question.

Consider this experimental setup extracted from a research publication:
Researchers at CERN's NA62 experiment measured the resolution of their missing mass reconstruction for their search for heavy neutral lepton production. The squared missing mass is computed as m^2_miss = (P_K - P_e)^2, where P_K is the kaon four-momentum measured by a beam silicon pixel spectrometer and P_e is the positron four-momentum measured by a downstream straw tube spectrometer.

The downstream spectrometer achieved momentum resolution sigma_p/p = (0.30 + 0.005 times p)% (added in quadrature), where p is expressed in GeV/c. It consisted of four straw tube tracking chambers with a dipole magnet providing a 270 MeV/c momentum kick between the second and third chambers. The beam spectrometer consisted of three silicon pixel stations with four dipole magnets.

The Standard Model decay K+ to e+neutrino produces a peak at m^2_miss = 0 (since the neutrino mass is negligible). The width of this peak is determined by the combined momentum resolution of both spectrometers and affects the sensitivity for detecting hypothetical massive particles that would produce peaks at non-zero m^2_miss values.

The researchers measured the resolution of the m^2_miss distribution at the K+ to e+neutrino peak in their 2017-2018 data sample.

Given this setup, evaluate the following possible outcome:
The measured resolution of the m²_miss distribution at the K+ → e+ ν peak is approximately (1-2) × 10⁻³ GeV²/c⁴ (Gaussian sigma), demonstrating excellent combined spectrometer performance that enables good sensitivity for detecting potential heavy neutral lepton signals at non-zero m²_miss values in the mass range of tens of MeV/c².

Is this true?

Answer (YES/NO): NO